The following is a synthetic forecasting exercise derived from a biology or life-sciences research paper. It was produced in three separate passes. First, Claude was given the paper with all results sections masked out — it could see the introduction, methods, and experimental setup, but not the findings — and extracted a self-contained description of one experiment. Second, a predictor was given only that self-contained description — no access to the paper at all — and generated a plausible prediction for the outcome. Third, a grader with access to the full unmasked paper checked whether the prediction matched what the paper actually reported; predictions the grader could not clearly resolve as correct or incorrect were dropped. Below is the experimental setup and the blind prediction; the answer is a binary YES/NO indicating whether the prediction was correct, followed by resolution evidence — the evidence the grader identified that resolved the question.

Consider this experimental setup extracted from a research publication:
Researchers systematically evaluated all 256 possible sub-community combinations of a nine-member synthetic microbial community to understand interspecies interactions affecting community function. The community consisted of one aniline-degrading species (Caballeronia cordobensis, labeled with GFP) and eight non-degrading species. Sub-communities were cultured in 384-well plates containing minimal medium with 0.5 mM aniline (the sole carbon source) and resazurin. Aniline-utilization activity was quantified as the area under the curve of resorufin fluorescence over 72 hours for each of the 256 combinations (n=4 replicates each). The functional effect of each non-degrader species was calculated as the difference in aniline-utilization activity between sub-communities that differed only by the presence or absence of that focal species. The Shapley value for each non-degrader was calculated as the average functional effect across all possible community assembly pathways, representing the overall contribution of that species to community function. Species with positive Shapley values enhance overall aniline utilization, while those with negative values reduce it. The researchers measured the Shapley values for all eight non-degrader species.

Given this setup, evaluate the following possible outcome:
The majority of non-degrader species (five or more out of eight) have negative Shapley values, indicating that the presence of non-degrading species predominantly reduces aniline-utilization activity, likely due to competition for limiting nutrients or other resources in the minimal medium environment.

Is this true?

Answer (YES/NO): NO